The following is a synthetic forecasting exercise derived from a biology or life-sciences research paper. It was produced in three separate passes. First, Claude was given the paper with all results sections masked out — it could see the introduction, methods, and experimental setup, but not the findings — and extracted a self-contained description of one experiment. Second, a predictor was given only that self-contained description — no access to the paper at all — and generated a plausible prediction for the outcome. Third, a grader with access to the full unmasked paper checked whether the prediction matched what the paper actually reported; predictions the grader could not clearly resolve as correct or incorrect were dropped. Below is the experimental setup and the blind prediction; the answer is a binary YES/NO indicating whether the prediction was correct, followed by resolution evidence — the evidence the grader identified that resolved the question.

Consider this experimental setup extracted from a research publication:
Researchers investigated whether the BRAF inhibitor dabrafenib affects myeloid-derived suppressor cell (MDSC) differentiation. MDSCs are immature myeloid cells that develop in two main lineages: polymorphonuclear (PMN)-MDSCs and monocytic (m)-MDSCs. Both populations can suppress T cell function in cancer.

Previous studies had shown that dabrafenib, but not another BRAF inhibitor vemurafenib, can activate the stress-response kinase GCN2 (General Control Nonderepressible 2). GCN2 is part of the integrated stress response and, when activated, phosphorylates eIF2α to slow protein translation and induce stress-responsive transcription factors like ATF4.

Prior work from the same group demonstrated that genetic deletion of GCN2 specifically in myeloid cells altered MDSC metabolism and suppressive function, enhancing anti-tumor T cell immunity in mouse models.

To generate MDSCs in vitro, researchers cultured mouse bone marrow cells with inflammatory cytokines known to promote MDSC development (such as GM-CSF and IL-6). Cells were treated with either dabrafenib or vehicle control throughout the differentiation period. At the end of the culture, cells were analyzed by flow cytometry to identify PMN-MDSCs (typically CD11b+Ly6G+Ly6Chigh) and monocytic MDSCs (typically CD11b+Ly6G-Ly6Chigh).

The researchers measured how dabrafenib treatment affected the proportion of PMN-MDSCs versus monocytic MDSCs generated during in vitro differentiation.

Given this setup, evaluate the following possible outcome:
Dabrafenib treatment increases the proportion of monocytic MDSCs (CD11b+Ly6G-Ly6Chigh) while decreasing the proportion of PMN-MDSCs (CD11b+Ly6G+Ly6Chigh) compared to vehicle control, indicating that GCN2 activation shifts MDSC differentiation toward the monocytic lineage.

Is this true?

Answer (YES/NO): YES